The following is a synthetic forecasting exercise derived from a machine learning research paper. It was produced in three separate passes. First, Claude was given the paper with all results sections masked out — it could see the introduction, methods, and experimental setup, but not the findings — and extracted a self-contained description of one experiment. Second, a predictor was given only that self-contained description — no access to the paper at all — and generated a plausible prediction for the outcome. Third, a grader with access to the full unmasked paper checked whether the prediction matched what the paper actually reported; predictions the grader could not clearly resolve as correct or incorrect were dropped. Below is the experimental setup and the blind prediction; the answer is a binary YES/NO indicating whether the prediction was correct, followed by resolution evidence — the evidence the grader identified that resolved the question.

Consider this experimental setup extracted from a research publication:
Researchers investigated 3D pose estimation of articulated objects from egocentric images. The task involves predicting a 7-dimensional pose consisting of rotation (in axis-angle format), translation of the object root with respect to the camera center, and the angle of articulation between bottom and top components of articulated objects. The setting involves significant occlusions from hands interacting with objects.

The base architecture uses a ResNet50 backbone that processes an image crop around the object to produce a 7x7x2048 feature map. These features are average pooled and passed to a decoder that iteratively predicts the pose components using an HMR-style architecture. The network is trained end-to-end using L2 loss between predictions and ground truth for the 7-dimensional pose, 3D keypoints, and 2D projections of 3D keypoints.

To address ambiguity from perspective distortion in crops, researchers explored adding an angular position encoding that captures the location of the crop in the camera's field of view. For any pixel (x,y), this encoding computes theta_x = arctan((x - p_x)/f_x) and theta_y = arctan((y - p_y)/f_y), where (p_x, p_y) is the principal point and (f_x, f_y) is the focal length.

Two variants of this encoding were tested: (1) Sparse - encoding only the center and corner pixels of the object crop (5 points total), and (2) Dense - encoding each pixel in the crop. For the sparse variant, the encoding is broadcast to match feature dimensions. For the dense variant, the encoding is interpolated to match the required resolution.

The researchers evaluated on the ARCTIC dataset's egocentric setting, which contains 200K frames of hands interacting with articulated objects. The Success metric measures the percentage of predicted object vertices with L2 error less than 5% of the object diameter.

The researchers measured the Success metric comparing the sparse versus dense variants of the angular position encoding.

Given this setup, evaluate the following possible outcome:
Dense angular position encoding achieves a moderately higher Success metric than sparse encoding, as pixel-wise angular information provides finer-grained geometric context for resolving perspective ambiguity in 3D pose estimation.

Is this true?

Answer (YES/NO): NO